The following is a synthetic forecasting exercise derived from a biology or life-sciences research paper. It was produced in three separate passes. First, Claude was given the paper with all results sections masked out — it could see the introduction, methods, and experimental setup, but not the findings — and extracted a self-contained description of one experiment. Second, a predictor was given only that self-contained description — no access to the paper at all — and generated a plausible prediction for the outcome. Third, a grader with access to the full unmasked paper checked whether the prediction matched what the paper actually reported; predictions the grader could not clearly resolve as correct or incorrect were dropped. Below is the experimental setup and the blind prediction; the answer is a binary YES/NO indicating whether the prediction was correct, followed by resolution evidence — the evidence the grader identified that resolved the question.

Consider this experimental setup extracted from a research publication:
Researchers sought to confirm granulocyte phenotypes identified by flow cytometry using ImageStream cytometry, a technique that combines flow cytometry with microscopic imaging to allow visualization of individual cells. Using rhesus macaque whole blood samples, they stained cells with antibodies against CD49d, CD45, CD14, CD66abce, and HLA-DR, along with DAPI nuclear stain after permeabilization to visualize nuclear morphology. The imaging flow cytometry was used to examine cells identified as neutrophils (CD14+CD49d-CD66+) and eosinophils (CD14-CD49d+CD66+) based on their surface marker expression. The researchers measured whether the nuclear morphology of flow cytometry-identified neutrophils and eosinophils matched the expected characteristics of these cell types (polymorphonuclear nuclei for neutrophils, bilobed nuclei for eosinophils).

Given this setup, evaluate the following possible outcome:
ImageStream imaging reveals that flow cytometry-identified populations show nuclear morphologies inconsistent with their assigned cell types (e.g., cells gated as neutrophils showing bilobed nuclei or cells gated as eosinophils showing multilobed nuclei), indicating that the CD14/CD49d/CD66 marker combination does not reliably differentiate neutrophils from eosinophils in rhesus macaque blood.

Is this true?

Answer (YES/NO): NO